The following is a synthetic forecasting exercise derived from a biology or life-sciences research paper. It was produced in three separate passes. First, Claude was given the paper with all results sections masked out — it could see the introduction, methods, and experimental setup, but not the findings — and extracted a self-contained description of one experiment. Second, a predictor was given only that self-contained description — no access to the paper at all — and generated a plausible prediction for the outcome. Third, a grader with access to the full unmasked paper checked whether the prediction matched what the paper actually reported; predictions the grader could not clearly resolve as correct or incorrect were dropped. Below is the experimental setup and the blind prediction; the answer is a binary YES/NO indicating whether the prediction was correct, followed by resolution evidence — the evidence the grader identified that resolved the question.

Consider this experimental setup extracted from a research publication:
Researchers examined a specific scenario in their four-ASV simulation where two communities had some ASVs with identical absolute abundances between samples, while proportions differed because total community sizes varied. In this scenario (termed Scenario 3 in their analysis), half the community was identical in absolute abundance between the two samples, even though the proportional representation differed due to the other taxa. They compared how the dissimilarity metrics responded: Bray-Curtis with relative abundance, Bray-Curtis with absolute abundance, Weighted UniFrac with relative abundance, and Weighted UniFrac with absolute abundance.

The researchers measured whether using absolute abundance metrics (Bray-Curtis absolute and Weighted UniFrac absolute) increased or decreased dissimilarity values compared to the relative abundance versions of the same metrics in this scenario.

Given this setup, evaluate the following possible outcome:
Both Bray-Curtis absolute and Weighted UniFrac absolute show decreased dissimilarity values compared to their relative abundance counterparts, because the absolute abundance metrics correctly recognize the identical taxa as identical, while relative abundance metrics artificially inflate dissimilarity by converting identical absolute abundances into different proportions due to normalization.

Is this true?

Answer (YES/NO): YES